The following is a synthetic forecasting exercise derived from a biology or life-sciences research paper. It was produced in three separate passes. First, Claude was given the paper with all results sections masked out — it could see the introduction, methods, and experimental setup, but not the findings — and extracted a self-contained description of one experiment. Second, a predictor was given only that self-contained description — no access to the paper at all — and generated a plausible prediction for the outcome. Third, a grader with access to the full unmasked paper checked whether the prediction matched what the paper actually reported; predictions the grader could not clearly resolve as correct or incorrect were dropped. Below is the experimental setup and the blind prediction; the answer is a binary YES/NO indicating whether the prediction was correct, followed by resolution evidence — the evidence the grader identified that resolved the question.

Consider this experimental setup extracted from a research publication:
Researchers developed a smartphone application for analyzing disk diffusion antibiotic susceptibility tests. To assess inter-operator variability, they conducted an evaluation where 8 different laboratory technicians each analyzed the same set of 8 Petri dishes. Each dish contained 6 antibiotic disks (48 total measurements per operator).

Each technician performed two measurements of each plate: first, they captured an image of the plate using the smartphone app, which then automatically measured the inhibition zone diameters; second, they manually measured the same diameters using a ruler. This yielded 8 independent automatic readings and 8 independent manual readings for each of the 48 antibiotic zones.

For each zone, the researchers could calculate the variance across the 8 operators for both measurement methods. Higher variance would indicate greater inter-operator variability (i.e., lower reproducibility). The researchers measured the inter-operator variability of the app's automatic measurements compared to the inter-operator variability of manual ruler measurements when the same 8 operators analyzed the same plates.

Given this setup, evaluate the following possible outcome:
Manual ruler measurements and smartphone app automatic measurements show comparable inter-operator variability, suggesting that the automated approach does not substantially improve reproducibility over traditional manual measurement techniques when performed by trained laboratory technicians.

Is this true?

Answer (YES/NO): NO